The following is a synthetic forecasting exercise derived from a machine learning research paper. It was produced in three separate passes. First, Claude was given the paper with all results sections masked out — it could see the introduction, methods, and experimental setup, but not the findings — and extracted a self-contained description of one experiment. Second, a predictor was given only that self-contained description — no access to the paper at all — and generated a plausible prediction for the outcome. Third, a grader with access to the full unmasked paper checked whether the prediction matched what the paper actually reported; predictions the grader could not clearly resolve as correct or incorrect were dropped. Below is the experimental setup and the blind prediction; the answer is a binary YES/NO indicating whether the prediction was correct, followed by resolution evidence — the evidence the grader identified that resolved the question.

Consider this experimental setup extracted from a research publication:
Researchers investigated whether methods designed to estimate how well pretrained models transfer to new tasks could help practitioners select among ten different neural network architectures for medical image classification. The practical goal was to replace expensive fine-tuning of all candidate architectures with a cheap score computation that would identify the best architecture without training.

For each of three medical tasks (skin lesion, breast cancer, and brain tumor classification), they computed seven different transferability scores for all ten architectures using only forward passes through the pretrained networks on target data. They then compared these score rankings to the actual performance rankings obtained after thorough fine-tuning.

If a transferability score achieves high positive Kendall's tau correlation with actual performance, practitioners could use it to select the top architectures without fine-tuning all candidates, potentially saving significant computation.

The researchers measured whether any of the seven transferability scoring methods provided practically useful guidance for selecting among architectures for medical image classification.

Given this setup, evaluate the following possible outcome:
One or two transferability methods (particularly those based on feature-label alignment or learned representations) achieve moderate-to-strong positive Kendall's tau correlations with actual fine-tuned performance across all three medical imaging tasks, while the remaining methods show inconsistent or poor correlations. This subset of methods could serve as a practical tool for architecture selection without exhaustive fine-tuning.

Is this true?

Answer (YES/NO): NO